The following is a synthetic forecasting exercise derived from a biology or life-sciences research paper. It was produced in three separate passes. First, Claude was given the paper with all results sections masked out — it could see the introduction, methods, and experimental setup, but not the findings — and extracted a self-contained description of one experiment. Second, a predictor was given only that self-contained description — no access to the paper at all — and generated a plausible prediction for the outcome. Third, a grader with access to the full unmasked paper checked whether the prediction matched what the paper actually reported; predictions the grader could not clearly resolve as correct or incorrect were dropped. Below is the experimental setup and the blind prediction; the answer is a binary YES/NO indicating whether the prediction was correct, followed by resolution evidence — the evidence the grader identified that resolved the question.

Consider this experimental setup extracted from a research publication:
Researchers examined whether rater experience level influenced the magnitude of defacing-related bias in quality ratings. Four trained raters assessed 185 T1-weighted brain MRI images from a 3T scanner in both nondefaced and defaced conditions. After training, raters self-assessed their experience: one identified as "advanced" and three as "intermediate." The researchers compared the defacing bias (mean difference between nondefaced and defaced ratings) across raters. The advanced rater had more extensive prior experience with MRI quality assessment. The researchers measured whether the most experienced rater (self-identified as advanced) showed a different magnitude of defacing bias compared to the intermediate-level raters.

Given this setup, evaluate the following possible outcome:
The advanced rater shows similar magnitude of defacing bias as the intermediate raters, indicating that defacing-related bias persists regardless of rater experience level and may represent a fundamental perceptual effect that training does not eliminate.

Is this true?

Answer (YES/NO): NO